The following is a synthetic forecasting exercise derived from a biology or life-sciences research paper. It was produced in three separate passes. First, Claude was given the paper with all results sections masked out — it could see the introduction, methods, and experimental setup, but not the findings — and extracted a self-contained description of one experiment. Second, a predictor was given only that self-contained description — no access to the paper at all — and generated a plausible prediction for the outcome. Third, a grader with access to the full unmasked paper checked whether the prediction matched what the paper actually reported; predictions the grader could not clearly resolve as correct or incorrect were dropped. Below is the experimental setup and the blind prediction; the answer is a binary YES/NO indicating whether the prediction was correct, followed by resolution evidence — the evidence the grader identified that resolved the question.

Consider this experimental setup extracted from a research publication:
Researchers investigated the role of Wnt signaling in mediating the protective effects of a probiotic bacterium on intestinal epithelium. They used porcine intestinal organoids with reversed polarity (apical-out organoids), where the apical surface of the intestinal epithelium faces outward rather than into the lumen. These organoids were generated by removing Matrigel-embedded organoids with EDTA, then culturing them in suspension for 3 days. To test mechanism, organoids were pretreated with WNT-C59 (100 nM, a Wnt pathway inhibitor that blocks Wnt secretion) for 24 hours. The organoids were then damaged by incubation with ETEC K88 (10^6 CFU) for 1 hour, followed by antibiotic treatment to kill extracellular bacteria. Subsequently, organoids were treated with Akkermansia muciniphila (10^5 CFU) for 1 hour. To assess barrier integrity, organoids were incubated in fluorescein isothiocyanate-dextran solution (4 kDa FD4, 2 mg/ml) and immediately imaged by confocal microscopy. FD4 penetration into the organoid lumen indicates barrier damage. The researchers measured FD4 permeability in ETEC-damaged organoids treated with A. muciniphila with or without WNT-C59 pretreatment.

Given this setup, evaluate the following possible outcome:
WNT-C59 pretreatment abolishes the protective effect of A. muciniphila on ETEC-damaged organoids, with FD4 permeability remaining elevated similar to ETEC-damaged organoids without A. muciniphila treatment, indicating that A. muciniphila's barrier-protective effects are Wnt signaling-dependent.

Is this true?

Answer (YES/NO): YES